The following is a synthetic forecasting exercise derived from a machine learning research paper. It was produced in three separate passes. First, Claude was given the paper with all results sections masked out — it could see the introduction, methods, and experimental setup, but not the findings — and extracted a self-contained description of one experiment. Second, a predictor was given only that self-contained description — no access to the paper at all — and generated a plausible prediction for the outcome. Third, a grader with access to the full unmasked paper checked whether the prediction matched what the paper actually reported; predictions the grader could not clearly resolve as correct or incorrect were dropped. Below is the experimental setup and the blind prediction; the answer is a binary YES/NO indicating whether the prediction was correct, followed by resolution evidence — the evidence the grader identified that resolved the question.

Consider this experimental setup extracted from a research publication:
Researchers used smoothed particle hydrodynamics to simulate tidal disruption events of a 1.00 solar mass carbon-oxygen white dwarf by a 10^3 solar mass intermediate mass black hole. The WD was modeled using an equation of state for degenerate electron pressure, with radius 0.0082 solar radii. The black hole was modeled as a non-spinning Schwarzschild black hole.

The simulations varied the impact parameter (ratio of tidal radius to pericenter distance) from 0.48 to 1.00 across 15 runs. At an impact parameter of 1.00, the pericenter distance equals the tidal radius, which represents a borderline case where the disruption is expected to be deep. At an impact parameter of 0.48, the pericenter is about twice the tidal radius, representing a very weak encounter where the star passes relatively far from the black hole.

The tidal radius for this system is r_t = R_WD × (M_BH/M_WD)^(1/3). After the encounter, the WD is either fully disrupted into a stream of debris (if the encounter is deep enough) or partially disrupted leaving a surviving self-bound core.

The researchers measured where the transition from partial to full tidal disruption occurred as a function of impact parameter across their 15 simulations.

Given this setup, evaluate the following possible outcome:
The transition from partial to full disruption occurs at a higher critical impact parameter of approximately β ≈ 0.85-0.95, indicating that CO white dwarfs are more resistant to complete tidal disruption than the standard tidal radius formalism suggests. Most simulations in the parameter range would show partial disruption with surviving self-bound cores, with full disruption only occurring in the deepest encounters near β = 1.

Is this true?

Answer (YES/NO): YES